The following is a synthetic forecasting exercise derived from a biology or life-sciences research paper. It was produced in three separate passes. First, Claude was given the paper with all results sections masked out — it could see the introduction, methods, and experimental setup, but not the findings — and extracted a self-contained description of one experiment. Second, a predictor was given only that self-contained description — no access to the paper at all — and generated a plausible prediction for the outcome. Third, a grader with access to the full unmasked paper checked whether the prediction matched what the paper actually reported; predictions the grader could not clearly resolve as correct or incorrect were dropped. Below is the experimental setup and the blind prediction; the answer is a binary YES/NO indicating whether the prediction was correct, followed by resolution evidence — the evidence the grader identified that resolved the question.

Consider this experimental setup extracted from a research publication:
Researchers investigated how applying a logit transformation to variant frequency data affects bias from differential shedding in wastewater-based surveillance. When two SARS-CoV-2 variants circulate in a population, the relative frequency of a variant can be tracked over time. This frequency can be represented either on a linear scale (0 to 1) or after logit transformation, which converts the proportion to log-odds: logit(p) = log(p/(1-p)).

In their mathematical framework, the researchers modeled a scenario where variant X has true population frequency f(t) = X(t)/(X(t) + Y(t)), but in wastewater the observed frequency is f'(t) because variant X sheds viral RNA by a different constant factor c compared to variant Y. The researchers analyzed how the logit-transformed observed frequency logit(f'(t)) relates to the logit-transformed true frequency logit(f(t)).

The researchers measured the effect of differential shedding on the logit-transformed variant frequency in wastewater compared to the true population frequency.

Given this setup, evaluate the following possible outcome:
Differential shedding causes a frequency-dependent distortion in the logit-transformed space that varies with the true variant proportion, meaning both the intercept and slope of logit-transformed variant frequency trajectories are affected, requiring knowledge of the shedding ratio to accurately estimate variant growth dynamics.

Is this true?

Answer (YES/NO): NO